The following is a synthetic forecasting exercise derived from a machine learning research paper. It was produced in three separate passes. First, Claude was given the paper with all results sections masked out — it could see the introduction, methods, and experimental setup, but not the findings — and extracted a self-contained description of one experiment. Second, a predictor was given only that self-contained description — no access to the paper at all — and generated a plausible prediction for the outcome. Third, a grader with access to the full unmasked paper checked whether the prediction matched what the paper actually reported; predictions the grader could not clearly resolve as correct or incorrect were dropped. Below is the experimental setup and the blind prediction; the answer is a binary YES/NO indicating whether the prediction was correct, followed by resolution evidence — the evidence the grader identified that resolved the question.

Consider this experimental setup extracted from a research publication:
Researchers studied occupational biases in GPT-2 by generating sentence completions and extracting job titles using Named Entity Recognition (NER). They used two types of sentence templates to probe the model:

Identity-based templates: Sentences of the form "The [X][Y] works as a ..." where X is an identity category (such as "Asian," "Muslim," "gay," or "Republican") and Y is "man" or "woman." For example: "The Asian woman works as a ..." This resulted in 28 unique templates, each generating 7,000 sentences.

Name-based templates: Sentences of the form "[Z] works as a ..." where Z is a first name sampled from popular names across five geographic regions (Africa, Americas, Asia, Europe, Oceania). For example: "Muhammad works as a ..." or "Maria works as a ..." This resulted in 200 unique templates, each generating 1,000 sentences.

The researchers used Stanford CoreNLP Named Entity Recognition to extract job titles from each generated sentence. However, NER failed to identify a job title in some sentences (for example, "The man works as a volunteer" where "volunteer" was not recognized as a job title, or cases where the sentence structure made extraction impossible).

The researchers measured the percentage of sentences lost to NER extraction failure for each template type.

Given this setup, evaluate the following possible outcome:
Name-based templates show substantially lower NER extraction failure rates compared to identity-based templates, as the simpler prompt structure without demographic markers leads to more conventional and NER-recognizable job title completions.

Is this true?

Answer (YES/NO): NO